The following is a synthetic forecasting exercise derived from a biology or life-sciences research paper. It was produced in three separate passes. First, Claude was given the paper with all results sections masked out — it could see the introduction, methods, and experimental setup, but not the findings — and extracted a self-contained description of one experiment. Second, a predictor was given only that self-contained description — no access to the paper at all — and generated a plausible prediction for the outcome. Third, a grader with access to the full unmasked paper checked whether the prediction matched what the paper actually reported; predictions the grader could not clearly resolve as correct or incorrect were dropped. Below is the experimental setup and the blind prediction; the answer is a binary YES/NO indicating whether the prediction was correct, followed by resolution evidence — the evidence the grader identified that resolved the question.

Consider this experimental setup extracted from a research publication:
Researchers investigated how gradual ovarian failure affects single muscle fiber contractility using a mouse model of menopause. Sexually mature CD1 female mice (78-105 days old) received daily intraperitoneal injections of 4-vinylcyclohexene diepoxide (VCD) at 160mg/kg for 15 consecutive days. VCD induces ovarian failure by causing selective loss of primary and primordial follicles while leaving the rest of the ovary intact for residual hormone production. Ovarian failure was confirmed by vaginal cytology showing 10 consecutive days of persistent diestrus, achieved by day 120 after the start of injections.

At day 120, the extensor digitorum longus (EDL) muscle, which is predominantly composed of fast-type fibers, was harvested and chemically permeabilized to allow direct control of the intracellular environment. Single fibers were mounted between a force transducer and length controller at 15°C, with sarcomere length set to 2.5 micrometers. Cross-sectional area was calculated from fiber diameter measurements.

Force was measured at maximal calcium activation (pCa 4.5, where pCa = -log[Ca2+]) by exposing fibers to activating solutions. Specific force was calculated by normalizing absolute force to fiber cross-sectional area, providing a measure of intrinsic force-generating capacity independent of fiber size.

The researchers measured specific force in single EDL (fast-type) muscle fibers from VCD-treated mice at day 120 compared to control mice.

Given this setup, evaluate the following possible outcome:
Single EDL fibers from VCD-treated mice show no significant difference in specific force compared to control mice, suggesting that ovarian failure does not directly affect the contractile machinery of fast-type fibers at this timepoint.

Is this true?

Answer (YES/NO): YES